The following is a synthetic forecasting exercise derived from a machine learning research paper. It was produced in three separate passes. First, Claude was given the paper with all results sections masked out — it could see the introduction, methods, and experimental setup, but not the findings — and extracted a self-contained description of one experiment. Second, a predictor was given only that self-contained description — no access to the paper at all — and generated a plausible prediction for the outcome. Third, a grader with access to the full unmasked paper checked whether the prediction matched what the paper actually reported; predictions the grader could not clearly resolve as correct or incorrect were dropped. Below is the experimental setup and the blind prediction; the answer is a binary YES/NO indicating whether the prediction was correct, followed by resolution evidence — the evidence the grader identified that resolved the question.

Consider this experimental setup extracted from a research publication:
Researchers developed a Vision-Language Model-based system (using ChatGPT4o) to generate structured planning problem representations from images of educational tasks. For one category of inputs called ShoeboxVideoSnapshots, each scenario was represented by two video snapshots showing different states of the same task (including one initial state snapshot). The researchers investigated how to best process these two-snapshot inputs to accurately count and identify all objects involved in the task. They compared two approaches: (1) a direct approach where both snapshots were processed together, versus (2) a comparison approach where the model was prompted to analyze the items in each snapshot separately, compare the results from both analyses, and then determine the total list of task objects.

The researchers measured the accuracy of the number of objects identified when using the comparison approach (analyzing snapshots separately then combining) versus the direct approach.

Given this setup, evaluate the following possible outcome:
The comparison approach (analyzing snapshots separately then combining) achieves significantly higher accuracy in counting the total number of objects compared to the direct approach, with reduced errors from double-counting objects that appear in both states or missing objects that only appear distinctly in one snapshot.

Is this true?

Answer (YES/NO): NO